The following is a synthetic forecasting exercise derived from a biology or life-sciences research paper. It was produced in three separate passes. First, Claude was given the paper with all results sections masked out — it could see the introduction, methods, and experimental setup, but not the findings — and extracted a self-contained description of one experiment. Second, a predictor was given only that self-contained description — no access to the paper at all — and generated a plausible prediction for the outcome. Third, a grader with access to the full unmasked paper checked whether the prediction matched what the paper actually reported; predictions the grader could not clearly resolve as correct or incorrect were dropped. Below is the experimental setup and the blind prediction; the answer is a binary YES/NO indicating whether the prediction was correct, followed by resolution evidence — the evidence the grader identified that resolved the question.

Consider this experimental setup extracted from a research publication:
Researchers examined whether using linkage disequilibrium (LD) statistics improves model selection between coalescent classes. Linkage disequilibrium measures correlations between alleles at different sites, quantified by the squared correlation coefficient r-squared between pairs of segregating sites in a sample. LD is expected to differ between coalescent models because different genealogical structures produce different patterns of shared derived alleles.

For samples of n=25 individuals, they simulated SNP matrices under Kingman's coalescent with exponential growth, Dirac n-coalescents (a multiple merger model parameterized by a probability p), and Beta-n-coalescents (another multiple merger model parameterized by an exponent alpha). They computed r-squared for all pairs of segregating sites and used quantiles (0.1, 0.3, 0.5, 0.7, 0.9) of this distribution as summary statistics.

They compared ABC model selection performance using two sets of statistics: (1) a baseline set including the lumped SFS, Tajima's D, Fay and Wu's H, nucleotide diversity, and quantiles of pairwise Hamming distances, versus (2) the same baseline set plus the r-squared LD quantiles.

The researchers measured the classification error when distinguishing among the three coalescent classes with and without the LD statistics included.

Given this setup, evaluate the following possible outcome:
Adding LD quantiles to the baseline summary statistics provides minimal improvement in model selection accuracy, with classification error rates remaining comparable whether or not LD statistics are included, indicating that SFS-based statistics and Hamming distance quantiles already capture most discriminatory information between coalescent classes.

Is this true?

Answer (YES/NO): NO